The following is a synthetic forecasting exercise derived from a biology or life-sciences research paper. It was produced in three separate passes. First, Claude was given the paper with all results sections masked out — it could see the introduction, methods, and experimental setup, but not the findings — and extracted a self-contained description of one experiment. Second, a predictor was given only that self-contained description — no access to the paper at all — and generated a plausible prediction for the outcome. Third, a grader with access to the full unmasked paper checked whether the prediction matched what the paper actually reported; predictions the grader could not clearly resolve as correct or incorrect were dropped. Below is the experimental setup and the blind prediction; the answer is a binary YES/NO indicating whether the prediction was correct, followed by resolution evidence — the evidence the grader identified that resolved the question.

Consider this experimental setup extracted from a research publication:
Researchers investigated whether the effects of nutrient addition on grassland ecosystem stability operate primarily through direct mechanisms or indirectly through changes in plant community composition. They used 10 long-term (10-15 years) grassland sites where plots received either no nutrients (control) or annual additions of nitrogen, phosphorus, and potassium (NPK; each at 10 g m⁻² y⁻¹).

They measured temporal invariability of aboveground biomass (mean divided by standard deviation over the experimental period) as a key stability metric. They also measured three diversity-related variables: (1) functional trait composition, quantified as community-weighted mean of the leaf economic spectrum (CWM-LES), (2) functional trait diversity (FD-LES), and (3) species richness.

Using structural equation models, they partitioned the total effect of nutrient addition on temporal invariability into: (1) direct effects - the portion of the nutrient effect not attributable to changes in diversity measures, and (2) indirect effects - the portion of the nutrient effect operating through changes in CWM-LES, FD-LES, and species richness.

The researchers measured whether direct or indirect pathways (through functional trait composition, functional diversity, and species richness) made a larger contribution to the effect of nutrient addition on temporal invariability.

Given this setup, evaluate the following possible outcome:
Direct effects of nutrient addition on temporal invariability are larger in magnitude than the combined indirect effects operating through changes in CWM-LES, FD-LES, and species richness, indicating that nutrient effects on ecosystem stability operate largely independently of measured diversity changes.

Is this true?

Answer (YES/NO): YES